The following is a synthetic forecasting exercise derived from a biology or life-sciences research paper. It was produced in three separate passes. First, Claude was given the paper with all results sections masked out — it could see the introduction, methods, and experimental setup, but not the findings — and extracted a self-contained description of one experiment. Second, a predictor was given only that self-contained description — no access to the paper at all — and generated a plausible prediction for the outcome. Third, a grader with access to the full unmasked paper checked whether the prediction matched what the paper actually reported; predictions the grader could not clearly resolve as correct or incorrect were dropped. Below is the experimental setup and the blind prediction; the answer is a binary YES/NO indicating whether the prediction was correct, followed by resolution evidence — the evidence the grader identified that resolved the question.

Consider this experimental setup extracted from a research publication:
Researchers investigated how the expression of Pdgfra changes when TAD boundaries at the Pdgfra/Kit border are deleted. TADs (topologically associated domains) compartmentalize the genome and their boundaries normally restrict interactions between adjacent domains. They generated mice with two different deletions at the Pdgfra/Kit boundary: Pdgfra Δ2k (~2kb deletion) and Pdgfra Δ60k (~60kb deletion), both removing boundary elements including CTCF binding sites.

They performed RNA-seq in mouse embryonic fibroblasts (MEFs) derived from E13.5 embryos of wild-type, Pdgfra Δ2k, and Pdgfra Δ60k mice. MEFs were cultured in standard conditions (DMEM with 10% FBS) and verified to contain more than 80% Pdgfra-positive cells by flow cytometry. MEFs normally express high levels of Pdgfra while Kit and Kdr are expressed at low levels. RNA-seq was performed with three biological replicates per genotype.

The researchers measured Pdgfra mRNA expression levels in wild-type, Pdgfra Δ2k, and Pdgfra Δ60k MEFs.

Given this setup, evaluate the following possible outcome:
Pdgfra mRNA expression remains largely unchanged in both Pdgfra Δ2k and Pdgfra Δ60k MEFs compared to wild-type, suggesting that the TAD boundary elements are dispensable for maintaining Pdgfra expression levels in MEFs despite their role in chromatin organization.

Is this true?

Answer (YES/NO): NO